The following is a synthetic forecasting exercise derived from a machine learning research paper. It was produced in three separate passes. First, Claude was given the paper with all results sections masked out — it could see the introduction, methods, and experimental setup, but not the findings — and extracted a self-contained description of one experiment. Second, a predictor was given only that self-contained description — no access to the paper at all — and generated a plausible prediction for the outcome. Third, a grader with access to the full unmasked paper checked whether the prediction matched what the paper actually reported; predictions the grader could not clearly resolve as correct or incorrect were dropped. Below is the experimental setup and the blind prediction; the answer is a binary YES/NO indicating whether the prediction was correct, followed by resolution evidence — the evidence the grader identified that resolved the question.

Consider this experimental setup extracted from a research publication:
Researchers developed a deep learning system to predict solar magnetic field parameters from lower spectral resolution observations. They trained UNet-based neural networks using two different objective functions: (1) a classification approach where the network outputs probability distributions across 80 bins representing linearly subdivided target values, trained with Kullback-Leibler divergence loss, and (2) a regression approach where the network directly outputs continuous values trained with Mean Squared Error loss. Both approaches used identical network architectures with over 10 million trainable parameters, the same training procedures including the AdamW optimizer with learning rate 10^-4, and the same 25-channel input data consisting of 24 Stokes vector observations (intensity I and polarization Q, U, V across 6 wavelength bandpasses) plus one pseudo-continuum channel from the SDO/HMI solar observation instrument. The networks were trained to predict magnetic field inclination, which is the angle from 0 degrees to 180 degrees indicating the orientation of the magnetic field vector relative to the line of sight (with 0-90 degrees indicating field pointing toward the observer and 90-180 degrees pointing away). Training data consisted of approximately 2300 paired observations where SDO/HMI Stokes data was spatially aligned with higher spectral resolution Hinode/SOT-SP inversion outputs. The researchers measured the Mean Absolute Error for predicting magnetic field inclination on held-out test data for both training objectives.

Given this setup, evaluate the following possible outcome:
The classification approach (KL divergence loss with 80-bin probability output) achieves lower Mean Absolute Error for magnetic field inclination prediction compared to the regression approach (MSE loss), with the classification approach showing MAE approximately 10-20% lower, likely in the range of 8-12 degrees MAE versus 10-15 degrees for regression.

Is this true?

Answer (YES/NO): NO